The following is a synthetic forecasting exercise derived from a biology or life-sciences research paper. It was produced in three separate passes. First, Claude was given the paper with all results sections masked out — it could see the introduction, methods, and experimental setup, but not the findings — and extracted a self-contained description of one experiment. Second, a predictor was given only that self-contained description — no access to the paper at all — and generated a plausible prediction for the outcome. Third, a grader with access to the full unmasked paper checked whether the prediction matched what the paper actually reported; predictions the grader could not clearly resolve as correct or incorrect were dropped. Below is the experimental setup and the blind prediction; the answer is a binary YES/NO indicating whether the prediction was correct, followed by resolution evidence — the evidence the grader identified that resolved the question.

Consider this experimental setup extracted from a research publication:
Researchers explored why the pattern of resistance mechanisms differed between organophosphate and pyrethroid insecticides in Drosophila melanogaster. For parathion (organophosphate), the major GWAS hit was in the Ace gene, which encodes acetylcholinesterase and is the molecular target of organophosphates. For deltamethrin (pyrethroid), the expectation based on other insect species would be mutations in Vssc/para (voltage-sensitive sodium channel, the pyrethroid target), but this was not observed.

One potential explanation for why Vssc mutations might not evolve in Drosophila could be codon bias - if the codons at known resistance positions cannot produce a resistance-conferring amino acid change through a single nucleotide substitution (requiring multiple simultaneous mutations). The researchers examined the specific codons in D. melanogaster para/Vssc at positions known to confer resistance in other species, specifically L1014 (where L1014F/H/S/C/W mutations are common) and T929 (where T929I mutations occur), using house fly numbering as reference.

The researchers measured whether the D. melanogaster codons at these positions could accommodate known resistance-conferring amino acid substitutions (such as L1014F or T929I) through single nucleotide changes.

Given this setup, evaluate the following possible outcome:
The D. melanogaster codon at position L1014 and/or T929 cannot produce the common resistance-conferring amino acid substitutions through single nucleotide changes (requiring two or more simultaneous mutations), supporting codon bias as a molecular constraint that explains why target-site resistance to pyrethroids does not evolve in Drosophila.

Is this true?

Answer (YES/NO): NO